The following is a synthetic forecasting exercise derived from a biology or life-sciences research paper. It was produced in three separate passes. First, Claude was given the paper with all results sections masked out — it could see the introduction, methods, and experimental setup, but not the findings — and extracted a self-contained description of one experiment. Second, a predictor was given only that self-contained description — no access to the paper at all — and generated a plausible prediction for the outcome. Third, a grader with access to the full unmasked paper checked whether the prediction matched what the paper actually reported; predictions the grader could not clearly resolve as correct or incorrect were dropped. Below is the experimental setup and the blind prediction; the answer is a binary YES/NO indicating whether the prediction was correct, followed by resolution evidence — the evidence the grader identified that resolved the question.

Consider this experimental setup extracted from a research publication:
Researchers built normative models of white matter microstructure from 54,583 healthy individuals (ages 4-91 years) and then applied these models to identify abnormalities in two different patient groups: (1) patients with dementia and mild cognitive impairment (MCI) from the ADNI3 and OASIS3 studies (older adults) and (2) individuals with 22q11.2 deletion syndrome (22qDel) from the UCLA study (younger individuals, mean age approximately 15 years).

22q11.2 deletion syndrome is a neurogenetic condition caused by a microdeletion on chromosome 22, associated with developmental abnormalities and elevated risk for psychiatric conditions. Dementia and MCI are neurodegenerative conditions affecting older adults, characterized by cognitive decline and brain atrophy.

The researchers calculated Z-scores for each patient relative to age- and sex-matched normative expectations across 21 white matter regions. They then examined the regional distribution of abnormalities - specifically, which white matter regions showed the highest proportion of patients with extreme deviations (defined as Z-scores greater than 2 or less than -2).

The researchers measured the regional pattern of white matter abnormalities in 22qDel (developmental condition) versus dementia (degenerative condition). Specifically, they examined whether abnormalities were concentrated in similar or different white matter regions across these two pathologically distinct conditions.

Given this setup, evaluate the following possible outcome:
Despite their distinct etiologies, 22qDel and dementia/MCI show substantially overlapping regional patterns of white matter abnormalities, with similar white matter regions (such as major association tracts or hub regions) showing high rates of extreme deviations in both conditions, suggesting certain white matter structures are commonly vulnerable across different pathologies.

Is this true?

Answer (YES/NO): NO